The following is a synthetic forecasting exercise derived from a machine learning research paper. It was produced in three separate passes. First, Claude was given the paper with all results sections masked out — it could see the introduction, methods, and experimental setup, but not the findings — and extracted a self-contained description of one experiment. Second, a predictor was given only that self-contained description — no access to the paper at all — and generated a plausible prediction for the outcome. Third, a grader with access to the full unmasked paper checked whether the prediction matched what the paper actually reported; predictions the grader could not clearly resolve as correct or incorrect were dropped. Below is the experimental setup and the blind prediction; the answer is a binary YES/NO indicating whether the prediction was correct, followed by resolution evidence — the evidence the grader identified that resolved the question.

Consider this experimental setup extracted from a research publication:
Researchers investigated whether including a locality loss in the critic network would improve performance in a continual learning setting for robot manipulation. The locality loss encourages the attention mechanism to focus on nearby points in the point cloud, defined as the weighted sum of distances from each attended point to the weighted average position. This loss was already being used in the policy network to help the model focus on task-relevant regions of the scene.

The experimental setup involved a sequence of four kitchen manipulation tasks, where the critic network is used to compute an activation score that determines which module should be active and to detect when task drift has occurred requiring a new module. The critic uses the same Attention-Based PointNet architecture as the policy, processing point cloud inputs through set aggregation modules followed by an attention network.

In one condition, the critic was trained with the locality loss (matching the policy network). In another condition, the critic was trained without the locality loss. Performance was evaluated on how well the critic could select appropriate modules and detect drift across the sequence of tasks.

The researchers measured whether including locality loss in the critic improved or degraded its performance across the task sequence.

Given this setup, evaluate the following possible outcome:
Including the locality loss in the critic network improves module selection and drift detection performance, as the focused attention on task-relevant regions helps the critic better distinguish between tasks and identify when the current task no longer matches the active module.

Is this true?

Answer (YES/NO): NO